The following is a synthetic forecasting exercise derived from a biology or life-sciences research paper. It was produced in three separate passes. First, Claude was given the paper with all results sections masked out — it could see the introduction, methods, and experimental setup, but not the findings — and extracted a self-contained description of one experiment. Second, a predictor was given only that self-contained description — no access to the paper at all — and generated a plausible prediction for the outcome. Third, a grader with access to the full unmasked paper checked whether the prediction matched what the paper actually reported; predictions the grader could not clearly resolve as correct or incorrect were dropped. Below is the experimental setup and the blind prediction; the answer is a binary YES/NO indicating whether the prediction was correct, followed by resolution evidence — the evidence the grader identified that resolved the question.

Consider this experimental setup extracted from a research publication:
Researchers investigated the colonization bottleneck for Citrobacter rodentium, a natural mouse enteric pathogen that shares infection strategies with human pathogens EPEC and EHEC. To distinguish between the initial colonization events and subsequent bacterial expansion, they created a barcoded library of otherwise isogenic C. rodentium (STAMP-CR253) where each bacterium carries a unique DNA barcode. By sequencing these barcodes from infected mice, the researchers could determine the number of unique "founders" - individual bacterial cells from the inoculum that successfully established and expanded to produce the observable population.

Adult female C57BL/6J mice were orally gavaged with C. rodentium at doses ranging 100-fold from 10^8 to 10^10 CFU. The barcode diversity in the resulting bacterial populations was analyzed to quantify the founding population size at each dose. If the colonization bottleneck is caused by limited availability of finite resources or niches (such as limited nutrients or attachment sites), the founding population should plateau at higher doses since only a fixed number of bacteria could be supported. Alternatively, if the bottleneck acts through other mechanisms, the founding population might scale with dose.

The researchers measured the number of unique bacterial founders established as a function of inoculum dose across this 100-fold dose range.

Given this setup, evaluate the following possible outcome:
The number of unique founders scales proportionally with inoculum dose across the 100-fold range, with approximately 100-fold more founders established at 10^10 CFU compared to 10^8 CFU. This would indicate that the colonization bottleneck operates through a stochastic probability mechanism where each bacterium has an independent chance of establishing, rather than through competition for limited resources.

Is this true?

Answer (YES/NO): YES